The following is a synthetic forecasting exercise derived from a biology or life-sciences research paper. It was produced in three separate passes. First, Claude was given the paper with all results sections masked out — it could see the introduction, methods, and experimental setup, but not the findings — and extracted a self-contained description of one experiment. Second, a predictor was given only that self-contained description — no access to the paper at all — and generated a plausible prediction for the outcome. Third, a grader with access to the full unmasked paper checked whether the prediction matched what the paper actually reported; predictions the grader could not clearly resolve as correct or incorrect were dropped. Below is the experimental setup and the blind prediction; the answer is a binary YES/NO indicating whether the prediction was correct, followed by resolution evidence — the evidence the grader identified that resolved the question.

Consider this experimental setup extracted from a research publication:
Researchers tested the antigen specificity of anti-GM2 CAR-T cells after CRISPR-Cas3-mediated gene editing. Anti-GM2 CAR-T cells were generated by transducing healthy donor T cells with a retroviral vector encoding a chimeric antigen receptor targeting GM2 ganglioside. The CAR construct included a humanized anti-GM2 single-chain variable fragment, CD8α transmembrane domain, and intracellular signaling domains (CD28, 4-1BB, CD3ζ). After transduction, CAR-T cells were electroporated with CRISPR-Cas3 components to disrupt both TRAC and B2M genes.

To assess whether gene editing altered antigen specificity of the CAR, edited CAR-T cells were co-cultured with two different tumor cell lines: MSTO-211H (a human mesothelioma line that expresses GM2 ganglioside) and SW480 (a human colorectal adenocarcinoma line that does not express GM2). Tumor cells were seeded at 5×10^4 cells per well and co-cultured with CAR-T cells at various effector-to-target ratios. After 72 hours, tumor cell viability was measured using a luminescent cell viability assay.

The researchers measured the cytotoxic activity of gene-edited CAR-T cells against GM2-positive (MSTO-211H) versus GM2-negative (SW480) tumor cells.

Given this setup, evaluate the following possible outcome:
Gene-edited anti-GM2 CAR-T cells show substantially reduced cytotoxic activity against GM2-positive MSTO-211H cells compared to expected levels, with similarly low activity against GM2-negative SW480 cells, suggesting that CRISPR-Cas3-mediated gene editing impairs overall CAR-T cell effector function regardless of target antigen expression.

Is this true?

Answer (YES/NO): NO